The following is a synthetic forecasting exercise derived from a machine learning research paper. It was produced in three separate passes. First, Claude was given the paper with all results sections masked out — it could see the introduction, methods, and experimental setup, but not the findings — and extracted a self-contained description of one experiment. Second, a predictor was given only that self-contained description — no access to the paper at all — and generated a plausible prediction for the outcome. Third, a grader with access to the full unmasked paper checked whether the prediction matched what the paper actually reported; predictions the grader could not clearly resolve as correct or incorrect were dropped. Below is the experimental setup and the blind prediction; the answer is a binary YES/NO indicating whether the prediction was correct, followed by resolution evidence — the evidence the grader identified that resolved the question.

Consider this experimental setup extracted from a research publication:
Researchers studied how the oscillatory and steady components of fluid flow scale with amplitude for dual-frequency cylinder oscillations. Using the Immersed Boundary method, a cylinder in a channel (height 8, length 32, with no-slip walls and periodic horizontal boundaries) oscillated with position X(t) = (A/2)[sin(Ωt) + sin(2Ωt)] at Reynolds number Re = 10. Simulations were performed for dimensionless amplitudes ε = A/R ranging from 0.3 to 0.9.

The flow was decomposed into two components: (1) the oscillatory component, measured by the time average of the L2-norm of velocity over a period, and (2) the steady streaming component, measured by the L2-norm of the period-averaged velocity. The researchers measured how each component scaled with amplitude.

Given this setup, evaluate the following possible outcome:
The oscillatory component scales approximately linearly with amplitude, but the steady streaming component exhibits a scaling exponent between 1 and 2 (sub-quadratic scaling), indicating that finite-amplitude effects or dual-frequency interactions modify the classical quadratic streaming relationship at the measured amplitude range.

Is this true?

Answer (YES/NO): NO